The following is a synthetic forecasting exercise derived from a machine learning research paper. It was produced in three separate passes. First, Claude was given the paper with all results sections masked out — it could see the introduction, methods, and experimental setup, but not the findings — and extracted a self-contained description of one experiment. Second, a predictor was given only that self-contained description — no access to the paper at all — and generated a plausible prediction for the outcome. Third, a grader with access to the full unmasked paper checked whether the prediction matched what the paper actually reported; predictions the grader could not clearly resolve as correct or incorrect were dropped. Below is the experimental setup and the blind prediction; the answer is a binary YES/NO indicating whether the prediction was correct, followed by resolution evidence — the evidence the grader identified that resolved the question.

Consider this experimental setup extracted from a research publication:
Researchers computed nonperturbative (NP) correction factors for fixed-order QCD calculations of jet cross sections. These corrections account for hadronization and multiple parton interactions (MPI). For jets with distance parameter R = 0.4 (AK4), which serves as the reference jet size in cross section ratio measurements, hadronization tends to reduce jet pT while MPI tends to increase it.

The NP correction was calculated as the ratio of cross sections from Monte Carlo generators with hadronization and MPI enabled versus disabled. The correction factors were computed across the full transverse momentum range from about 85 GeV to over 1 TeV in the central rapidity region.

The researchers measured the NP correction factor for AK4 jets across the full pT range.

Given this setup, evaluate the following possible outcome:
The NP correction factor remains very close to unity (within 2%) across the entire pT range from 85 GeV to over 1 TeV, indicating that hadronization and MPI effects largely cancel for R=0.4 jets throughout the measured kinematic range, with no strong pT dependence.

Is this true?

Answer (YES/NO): YES